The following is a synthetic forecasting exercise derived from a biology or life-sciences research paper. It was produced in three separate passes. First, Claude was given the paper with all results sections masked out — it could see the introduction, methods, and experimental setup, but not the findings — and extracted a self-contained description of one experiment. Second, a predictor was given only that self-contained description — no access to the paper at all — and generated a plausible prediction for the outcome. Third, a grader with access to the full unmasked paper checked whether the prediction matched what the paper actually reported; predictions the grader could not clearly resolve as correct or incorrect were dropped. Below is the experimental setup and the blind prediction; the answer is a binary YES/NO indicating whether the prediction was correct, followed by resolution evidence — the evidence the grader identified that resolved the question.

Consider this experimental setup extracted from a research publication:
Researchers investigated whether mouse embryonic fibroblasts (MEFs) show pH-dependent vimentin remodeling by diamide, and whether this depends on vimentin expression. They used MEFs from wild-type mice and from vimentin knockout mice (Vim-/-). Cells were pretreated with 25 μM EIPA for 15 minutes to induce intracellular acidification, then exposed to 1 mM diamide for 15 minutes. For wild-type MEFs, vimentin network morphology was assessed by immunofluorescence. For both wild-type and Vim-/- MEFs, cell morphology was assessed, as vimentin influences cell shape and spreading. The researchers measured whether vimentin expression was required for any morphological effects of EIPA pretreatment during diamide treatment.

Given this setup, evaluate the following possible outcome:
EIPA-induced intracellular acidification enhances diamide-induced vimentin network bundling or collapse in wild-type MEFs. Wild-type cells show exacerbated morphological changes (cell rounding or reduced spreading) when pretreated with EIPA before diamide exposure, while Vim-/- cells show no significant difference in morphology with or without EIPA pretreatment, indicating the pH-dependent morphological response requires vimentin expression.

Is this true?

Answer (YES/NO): NO